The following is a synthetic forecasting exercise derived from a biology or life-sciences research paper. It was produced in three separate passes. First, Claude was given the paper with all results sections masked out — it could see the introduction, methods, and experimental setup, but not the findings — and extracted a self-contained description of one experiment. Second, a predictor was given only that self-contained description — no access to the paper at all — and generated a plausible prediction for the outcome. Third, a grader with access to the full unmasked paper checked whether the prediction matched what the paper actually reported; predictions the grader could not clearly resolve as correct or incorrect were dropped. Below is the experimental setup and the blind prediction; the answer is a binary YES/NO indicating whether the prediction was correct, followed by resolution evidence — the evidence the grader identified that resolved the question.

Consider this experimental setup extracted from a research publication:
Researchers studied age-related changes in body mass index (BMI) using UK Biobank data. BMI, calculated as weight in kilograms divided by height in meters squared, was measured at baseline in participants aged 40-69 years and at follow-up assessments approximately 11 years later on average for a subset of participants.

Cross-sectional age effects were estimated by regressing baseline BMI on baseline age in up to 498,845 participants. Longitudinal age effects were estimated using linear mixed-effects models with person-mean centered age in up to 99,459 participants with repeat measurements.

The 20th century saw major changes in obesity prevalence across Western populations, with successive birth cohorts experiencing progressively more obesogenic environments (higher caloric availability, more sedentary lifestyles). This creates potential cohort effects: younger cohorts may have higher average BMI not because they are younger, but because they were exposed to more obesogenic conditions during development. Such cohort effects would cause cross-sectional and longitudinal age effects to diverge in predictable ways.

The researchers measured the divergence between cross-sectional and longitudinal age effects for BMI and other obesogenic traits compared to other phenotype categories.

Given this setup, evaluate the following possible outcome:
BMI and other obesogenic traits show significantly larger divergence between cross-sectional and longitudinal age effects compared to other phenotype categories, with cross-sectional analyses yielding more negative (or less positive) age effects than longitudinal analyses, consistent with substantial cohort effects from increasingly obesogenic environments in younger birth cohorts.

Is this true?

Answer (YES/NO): NO